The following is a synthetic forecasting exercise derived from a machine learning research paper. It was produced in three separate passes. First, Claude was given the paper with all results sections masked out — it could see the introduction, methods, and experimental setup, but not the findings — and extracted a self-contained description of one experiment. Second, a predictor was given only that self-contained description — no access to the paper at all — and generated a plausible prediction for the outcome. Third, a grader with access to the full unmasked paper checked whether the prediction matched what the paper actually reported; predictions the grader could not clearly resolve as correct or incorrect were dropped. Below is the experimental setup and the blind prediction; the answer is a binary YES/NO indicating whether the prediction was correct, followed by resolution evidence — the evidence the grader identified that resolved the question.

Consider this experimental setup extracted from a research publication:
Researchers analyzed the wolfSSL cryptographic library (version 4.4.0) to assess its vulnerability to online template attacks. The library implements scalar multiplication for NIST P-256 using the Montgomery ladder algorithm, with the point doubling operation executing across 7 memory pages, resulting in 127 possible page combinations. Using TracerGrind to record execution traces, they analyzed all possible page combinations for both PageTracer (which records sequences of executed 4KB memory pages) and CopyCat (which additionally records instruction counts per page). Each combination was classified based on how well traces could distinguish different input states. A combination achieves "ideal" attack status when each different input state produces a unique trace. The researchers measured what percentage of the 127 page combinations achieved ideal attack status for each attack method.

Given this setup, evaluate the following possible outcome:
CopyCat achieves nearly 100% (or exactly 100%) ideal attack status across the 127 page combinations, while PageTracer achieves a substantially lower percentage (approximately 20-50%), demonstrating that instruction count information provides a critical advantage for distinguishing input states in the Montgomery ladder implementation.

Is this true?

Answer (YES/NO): NO